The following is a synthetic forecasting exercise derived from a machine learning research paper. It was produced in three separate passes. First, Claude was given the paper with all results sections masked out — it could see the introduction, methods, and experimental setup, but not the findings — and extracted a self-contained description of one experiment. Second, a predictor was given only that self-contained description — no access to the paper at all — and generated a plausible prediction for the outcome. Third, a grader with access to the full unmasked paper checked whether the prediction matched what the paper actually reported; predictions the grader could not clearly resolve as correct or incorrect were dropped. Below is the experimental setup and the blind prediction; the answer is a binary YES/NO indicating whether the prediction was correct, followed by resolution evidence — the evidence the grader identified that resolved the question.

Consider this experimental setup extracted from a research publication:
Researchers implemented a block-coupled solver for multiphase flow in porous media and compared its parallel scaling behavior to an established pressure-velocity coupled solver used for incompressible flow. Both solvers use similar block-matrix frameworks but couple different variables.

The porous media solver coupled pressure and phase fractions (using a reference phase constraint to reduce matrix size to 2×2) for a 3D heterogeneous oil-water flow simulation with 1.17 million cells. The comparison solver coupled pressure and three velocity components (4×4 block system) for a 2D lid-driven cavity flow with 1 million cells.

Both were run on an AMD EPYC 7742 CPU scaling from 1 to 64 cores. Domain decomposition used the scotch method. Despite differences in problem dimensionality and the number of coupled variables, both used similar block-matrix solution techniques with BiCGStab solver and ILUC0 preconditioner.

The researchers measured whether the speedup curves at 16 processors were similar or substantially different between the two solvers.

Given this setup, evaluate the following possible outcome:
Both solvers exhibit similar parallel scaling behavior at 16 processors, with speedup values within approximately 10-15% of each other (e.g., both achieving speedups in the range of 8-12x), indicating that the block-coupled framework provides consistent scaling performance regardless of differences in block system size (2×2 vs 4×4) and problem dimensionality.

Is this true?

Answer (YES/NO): NO